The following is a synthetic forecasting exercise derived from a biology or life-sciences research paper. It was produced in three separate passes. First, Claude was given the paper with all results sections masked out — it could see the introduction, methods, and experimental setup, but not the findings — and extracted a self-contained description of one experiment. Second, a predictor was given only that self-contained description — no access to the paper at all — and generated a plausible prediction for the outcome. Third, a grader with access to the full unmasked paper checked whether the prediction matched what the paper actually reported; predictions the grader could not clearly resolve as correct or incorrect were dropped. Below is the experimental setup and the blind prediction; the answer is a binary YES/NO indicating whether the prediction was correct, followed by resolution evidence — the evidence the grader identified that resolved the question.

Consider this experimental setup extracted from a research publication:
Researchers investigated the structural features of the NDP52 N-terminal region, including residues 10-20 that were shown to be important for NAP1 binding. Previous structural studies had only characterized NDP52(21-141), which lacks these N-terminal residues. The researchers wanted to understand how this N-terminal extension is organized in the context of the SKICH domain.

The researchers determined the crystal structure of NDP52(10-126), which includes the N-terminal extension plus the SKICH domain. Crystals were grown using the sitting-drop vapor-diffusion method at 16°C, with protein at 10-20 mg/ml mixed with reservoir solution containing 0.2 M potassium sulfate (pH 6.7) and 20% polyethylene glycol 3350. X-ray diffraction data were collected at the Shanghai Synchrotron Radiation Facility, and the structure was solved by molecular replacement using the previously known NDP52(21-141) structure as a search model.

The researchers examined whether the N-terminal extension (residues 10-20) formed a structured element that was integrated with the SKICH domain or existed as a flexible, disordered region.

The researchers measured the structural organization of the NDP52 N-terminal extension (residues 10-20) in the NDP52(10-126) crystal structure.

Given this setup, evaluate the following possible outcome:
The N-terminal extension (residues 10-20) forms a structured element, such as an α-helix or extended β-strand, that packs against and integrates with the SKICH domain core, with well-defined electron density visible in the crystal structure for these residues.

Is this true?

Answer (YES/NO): NO